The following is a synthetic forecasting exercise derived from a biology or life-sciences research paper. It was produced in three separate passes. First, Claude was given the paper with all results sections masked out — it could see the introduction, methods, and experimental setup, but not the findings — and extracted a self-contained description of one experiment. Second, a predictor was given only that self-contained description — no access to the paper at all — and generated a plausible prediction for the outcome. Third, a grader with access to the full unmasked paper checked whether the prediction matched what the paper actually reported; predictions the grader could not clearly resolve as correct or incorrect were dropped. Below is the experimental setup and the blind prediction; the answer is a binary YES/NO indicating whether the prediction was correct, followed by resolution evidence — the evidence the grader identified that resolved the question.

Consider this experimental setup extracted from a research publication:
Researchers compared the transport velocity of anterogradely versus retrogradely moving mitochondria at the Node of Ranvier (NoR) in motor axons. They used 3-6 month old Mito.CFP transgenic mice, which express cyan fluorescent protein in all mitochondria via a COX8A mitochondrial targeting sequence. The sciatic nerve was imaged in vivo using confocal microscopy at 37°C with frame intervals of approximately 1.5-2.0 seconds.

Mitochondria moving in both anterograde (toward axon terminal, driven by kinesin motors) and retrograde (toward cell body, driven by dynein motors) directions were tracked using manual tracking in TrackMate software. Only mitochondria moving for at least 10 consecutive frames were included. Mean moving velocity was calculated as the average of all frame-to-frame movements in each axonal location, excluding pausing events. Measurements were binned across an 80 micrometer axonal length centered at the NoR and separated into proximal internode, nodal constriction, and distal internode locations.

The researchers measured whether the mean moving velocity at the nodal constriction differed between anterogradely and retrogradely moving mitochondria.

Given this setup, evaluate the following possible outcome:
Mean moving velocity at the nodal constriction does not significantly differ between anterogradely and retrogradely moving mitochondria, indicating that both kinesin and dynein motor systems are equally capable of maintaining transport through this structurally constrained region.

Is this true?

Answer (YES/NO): YES